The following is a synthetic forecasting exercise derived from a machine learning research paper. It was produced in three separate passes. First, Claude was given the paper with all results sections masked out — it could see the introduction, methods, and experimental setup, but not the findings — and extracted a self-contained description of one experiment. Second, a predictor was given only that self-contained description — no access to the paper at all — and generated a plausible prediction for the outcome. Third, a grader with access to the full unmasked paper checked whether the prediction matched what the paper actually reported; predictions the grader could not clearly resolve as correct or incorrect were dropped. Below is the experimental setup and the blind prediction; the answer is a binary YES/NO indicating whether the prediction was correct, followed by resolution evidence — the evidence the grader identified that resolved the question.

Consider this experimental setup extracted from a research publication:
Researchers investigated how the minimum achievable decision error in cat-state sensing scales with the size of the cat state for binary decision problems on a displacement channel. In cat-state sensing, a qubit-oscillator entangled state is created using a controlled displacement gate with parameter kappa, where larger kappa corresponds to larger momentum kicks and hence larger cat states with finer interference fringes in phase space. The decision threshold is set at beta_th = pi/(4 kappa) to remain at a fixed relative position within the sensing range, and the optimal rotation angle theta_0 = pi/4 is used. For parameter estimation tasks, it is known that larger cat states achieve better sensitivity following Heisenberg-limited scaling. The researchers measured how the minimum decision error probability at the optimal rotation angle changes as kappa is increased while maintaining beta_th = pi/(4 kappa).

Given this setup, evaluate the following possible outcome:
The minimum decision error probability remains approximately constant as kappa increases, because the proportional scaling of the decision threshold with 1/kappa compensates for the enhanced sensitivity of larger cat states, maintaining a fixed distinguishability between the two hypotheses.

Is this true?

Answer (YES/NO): YES